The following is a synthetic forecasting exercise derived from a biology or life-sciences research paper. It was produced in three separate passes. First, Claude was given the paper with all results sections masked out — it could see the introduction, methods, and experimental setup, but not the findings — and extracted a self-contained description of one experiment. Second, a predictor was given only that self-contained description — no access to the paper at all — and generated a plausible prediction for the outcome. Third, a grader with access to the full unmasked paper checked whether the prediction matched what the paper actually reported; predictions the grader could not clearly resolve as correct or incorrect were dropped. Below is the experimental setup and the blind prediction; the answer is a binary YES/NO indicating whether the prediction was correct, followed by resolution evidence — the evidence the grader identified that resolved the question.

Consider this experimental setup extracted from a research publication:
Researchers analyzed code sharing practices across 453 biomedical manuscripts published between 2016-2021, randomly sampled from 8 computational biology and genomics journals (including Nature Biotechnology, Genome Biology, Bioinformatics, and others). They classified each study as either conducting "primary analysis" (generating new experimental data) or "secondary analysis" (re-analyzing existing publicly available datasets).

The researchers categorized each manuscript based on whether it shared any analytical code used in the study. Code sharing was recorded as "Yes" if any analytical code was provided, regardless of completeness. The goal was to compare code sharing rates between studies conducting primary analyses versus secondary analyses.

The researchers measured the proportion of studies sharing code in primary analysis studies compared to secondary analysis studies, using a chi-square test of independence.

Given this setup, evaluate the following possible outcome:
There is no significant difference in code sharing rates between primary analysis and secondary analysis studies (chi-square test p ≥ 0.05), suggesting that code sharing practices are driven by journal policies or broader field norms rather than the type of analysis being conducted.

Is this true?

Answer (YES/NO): NO